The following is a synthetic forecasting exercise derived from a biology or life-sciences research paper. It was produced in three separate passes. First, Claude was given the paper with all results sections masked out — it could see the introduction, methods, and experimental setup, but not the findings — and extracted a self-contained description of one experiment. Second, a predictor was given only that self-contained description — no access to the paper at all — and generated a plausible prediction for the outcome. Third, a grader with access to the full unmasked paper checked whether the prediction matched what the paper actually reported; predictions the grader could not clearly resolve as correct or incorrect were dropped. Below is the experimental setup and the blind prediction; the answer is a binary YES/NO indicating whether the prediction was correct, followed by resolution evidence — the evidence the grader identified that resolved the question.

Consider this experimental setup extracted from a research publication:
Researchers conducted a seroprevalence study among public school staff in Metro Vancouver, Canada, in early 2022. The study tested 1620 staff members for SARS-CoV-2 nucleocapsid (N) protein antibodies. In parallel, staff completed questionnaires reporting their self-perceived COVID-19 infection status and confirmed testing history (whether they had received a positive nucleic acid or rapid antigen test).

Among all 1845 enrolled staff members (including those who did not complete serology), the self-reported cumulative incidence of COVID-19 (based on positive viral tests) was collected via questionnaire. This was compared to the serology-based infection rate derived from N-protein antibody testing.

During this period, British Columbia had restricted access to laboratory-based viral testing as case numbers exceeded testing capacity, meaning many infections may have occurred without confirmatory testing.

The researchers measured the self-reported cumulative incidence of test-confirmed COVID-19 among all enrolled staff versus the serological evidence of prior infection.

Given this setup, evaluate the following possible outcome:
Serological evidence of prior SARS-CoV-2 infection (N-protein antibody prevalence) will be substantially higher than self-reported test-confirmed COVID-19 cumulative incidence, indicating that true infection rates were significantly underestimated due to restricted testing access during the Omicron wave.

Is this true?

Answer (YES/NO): YES